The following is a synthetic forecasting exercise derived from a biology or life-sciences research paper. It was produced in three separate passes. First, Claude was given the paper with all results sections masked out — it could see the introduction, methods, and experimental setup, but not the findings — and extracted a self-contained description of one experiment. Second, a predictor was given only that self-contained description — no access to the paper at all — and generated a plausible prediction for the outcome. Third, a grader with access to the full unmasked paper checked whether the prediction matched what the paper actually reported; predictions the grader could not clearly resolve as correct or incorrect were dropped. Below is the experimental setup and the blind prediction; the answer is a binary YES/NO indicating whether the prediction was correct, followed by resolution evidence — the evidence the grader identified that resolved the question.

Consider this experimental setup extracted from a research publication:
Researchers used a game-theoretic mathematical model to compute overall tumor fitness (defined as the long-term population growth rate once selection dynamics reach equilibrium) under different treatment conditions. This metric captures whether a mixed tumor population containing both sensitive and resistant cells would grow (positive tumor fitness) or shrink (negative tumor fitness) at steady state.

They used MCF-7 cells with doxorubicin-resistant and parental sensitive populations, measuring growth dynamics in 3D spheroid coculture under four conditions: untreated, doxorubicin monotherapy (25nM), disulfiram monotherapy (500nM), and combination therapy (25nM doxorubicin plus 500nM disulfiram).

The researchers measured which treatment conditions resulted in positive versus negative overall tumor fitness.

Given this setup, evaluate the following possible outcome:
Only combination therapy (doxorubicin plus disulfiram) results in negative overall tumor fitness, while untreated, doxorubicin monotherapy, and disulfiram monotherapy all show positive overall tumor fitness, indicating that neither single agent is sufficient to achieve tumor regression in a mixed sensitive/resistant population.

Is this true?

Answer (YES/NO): YES